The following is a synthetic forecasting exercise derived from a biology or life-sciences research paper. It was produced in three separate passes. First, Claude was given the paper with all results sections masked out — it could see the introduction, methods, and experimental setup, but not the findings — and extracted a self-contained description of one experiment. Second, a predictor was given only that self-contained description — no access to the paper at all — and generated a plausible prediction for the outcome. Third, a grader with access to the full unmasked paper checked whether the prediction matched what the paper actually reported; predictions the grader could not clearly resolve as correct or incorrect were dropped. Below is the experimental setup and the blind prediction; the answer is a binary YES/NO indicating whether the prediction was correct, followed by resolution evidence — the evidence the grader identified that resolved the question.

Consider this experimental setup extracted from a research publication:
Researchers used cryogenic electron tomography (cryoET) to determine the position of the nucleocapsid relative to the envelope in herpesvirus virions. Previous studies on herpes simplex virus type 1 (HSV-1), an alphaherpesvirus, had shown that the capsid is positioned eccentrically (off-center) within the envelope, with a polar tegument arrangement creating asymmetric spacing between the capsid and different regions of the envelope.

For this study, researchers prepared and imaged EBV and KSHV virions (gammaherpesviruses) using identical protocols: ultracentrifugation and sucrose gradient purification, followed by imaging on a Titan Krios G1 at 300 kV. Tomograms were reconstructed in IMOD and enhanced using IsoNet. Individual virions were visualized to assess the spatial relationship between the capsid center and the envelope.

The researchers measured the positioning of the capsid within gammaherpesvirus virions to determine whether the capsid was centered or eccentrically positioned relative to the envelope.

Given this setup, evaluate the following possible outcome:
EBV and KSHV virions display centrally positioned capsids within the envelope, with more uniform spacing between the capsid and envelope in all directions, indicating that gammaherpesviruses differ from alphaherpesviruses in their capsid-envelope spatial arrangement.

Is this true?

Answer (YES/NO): NO